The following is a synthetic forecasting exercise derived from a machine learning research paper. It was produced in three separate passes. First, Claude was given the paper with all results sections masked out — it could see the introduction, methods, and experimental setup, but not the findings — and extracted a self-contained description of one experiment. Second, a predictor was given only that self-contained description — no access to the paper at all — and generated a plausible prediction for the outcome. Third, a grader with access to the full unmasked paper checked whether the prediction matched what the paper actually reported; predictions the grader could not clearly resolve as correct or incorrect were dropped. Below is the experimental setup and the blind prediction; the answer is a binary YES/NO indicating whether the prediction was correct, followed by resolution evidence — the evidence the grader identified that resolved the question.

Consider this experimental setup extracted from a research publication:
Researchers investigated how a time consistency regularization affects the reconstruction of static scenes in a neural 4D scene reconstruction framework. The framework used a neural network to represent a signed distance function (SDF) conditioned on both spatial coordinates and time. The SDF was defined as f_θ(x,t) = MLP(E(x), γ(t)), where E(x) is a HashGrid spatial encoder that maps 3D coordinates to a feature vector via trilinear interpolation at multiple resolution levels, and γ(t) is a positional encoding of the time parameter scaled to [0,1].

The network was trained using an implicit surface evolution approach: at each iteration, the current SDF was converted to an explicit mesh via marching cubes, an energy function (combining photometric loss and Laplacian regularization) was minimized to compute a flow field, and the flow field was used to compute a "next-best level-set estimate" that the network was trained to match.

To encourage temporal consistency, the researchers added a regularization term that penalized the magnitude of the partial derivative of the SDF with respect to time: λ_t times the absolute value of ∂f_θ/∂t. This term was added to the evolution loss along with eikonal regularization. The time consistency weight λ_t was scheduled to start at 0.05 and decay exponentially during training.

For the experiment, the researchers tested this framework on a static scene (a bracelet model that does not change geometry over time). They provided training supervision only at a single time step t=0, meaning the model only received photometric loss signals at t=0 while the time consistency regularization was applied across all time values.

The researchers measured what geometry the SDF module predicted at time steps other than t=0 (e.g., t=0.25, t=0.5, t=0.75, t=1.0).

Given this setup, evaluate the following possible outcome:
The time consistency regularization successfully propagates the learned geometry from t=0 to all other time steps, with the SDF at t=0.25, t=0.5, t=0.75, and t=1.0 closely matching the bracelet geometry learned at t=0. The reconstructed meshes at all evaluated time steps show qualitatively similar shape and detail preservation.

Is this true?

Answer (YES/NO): YES